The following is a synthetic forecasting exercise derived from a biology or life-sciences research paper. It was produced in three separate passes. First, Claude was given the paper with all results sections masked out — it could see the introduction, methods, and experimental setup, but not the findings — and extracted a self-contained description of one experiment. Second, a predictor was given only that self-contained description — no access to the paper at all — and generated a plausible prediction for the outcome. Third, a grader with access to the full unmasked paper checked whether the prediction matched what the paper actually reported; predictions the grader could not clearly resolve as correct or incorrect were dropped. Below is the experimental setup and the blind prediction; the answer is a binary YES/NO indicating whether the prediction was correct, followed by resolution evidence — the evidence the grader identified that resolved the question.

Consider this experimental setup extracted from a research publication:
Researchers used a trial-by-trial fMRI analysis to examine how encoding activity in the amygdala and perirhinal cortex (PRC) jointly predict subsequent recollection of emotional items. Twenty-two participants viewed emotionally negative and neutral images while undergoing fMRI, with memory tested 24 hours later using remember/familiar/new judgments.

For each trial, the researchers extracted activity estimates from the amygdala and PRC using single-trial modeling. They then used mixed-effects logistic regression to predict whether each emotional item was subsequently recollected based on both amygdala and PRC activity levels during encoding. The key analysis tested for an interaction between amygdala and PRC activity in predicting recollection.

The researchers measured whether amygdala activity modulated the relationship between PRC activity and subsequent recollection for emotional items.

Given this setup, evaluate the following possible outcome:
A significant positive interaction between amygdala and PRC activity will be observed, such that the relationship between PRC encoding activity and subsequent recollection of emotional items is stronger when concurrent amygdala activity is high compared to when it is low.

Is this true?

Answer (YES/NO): NO